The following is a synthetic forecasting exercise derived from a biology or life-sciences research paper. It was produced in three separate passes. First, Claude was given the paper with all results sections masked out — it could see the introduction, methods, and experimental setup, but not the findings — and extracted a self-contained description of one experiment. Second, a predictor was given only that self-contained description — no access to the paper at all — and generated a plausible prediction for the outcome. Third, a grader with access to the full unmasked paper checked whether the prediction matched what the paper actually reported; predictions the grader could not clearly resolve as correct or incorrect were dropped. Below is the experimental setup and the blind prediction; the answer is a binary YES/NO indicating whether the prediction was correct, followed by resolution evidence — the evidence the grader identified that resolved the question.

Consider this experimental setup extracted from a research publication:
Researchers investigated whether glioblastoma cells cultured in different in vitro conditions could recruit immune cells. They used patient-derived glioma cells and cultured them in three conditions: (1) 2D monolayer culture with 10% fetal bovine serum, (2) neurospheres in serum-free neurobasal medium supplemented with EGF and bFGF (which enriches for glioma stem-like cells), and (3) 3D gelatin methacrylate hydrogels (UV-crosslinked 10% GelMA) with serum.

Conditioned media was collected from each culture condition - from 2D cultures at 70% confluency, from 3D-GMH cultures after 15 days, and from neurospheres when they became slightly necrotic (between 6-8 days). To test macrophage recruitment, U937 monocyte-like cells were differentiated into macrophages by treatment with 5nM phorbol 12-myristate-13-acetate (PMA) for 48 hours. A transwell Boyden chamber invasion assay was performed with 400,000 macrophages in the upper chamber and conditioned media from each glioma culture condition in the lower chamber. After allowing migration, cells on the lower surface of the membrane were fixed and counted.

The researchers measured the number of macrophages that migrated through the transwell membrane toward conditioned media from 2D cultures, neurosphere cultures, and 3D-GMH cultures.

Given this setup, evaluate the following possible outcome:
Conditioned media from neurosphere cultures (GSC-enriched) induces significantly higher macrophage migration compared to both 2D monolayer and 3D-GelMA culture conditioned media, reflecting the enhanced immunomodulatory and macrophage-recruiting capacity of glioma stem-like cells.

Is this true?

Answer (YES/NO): NO